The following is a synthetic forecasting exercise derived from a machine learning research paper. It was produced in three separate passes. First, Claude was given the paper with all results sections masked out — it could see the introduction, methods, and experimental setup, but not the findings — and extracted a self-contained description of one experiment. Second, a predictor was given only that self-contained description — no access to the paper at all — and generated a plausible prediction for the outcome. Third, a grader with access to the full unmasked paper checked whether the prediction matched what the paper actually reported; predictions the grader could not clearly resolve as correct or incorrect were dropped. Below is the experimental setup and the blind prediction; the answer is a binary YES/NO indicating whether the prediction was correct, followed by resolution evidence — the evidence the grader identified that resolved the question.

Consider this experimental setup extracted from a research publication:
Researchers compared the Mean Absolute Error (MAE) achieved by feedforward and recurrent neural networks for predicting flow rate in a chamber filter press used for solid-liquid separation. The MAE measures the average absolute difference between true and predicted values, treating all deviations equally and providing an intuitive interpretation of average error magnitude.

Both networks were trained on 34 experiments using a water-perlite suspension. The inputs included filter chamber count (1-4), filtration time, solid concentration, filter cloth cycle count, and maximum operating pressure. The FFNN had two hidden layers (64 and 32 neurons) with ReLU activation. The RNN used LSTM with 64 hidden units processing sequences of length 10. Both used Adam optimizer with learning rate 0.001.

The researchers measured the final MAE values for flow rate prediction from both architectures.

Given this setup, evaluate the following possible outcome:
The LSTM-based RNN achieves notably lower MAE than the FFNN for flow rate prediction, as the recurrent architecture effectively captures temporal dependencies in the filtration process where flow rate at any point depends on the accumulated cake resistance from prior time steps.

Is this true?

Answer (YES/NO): NO